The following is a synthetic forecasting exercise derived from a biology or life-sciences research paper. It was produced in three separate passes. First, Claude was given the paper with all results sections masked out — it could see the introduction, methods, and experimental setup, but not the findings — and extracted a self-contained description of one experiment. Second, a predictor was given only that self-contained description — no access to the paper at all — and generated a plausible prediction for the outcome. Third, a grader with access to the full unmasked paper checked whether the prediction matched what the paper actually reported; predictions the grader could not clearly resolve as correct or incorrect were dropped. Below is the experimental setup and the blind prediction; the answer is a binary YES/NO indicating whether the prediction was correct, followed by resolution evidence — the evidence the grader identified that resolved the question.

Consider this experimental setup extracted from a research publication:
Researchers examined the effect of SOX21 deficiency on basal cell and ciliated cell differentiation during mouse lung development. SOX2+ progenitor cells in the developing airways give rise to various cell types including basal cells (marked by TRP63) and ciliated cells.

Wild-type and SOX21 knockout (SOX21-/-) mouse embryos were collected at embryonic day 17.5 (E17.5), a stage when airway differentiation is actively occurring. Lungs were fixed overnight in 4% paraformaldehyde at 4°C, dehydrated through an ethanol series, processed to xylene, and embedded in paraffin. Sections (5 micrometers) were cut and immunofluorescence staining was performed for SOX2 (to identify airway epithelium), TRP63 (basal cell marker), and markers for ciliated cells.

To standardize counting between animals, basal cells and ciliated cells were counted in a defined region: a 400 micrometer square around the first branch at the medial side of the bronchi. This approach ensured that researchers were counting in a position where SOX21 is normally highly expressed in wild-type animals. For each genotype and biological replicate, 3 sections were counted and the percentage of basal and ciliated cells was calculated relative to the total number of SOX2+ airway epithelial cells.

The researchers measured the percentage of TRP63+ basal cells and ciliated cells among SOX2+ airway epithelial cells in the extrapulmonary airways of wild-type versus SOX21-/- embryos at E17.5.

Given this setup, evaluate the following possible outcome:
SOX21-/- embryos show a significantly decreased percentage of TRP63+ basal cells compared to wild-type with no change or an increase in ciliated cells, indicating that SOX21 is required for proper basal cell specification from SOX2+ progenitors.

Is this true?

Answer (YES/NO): NO